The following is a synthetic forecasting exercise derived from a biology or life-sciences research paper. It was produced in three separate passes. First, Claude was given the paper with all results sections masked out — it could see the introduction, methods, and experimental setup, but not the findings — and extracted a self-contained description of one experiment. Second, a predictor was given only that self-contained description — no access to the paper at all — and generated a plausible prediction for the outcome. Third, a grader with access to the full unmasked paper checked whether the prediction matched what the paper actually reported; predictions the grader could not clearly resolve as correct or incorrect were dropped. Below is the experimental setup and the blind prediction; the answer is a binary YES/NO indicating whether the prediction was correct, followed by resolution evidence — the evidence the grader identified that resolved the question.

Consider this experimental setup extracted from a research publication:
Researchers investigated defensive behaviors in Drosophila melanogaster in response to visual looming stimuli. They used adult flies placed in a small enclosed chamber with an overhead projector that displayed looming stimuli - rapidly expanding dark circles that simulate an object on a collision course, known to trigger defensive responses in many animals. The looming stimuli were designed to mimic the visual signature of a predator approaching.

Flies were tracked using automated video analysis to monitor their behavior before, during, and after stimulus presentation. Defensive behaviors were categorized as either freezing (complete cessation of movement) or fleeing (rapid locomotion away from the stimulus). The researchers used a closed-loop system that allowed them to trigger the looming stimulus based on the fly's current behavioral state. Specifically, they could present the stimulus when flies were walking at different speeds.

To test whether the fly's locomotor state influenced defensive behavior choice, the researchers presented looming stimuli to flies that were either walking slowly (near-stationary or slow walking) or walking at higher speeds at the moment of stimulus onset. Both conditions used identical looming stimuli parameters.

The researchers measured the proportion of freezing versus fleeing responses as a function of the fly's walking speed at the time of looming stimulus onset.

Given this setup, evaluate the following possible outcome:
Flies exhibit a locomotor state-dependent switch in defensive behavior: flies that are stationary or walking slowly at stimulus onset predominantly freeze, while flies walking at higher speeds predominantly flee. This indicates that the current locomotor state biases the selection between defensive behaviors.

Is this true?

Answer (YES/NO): YES